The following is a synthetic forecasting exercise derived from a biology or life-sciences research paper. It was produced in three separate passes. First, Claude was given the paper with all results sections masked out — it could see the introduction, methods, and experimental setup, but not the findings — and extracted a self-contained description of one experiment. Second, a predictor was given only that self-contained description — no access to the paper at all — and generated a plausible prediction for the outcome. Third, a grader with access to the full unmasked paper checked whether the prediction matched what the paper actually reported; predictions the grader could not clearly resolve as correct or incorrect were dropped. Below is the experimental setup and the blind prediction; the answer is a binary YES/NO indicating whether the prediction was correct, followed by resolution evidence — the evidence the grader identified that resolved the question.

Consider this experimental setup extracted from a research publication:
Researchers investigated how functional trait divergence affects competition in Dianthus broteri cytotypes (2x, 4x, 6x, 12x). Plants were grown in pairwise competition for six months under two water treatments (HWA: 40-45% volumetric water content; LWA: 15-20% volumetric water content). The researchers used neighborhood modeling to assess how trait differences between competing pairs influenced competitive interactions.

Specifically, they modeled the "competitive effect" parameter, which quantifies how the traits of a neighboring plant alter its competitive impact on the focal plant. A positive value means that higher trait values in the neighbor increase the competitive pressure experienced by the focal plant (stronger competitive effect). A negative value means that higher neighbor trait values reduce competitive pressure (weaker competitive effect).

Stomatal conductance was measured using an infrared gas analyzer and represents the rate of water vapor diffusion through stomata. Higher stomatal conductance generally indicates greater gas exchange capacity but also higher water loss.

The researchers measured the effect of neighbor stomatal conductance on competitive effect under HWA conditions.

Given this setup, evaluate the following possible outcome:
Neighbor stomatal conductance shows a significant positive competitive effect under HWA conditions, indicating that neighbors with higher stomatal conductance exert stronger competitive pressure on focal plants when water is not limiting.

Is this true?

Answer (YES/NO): NO